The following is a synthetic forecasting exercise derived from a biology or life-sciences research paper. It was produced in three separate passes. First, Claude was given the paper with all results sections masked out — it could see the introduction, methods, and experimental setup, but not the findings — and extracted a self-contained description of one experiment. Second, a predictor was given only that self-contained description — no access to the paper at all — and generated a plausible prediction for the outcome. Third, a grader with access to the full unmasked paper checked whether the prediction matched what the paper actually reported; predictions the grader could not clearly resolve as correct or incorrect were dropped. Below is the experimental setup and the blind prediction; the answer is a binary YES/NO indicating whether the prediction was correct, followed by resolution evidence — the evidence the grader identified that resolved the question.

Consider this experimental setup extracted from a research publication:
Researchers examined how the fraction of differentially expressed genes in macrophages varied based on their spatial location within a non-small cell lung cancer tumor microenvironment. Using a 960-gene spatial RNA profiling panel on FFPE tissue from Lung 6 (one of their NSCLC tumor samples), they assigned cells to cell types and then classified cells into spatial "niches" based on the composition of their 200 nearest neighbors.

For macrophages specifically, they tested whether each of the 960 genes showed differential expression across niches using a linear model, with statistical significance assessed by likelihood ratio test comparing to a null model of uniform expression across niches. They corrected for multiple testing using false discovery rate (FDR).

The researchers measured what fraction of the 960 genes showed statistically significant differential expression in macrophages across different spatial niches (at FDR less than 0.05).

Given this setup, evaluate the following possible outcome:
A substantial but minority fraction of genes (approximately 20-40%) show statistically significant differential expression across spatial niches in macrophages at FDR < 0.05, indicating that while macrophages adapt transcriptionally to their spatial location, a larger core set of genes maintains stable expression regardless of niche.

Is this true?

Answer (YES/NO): NO